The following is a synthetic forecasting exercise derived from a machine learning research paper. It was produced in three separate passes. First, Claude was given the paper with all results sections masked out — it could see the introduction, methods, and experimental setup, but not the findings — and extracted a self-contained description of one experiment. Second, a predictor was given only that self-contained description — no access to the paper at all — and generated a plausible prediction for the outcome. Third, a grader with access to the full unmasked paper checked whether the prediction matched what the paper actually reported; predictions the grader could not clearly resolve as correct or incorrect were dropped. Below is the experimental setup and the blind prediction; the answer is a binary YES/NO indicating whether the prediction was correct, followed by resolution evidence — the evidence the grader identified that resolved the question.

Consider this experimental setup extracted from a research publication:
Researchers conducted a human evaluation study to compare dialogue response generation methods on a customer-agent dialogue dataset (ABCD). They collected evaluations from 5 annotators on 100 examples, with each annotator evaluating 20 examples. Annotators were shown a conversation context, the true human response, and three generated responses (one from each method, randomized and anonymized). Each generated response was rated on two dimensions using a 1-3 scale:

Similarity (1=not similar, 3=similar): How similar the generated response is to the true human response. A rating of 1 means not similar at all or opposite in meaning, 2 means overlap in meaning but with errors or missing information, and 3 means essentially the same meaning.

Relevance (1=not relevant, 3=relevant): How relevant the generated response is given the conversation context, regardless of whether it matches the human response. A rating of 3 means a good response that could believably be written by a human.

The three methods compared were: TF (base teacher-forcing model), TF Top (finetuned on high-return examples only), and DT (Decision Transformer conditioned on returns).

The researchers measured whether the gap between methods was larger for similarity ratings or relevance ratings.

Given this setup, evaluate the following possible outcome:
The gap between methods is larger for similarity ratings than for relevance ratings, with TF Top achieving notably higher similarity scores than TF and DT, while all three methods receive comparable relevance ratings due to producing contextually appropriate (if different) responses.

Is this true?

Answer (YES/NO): NO